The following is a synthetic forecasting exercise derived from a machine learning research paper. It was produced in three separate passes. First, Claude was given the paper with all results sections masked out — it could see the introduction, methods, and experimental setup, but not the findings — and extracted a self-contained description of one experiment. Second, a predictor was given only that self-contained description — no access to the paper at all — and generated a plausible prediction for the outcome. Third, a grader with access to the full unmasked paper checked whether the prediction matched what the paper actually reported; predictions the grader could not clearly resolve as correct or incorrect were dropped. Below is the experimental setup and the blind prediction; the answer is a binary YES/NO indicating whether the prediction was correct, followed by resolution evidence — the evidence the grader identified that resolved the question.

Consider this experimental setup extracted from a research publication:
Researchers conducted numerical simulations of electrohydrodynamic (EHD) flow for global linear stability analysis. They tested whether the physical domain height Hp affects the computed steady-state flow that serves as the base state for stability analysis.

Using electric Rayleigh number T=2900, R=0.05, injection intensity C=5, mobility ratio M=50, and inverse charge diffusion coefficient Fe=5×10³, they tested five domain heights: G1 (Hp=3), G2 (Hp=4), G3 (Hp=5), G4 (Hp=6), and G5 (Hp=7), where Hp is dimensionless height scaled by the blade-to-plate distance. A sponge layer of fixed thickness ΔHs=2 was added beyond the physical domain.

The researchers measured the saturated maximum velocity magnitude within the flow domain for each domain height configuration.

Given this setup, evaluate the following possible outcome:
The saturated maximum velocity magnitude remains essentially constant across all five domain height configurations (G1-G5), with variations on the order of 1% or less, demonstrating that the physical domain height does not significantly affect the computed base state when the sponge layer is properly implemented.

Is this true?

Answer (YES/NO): NO